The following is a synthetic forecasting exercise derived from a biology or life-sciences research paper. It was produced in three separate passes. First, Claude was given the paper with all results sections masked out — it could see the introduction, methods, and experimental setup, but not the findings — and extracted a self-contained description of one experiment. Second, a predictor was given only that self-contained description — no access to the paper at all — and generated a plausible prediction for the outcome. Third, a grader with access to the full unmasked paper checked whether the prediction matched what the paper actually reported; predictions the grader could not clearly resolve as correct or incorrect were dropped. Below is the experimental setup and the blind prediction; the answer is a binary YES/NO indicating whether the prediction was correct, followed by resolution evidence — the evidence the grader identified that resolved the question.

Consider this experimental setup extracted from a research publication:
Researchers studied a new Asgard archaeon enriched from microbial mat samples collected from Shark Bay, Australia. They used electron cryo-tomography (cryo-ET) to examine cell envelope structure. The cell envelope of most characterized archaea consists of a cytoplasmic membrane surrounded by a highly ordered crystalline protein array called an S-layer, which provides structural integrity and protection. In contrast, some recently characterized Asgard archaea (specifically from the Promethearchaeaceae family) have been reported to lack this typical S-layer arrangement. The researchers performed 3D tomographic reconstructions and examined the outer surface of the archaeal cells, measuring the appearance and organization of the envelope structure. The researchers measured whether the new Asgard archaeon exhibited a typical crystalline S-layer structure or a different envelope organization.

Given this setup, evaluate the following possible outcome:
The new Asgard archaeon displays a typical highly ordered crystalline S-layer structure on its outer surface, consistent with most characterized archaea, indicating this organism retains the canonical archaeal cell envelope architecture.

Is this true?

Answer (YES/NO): NO